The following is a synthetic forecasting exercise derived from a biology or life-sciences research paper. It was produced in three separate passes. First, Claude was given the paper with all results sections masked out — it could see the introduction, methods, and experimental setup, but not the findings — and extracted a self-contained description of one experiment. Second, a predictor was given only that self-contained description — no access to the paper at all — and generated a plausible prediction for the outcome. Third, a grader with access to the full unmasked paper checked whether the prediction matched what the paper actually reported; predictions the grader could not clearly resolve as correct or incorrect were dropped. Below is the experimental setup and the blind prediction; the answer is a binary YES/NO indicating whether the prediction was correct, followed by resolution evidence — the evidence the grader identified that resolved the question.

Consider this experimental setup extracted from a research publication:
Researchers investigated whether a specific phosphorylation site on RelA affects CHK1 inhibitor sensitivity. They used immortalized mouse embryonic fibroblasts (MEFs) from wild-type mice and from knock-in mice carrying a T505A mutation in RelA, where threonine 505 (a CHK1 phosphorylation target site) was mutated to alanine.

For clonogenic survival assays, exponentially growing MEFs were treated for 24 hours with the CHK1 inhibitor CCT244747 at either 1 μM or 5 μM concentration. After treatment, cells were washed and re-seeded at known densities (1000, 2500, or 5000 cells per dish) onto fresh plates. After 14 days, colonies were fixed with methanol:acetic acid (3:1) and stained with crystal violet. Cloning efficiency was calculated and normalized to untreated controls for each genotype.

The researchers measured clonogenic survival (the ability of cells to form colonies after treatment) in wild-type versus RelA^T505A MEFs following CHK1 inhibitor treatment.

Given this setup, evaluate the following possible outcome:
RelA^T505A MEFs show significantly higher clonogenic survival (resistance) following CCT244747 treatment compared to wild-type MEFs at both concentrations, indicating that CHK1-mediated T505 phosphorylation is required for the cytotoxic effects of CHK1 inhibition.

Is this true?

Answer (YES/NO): YES